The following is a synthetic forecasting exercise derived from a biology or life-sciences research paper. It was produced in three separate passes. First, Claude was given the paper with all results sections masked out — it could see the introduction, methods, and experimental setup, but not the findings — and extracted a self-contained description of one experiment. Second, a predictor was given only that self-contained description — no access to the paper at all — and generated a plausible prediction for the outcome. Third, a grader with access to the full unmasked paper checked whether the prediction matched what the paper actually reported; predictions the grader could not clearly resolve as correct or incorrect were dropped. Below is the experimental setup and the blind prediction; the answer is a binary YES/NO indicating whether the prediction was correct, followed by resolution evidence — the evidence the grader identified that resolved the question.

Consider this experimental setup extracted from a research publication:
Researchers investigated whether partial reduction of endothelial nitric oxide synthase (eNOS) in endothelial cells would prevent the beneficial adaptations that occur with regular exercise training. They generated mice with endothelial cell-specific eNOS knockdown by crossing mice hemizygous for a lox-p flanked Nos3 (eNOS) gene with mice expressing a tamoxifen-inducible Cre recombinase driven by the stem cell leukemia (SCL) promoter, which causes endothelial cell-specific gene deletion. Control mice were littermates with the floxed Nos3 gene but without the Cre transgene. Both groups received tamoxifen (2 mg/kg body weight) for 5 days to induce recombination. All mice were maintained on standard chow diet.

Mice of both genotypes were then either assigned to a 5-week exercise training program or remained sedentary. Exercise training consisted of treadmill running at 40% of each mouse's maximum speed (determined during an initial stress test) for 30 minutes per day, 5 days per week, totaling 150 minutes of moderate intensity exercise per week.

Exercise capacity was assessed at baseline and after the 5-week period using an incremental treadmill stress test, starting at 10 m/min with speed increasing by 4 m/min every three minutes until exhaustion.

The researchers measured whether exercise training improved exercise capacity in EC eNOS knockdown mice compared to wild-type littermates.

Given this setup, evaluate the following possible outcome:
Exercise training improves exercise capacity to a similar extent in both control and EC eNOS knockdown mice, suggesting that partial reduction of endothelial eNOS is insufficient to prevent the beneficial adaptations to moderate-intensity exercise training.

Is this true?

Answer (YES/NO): YES